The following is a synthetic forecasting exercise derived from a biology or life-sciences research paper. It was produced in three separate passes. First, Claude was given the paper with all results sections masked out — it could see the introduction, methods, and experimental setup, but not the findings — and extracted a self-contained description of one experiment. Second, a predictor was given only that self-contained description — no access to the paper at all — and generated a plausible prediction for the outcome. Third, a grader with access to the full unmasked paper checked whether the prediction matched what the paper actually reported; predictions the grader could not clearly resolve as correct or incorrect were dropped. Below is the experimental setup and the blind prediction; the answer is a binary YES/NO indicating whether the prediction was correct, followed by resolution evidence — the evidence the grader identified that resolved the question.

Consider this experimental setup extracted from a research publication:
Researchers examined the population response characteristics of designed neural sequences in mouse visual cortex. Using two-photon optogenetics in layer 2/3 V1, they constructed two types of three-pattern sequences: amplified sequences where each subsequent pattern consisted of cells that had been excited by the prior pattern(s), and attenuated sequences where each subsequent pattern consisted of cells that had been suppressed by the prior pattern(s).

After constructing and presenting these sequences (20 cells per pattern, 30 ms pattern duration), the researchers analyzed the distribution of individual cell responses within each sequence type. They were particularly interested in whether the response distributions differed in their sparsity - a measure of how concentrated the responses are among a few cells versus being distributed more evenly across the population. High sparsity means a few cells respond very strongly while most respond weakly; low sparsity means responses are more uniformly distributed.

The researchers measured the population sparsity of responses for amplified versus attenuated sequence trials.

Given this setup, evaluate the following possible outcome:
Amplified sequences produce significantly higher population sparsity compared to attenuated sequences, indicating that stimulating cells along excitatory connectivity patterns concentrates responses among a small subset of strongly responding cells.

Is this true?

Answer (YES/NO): YES